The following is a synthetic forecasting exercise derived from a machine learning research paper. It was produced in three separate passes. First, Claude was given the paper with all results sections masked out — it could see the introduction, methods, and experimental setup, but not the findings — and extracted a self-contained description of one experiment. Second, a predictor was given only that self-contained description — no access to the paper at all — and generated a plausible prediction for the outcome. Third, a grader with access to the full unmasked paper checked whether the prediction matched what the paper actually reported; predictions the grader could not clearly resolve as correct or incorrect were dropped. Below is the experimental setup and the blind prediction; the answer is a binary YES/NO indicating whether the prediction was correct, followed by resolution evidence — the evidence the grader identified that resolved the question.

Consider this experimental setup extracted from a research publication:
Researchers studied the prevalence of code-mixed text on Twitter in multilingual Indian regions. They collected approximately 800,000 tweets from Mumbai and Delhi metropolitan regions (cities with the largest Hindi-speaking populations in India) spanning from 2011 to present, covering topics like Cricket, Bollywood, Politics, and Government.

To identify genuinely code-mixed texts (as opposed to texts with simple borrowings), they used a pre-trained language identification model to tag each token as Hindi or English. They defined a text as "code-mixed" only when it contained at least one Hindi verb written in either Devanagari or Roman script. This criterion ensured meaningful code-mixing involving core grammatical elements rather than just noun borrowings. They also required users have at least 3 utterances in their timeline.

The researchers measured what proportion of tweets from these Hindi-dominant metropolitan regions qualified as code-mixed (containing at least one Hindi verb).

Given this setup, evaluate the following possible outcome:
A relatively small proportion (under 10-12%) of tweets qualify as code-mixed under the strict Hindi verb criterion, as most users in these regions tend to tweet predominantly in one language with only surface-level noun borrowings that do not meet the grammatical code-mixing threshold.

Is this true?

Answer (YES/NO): YES